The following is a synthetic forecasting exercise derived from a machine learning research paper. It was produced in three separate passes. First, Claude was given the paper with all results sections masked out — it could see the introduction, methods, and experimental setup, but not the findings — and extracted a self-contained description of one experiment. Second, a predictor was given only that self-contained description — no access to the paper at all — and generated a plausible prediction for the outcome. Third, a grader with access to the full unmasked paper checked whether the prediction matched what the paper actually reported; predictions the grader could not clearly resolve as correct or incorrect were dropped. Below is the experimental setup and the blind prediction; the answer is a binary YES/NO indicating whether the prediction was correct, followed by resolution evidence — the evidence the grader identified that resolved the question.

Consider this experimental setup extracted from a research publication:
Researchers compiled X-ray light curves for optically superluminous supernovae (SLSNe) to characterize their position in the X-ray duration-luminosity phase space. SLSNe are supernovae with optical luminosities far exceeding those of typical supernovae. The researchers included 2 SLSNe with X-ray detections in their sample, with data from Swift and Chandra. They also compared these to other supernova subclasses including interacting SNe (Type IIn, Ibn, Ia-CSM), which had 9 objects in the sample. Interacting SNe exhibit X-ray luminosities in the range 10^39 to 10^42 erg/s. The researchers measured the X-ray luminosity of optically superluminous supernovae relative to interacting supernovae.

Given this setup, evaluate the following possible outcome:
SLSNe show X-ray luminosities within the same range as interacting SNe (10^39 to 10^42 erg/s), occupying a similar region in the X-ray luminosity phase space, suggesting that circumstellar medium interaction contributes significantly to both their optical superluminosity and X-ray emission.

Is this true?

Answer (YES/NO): YES